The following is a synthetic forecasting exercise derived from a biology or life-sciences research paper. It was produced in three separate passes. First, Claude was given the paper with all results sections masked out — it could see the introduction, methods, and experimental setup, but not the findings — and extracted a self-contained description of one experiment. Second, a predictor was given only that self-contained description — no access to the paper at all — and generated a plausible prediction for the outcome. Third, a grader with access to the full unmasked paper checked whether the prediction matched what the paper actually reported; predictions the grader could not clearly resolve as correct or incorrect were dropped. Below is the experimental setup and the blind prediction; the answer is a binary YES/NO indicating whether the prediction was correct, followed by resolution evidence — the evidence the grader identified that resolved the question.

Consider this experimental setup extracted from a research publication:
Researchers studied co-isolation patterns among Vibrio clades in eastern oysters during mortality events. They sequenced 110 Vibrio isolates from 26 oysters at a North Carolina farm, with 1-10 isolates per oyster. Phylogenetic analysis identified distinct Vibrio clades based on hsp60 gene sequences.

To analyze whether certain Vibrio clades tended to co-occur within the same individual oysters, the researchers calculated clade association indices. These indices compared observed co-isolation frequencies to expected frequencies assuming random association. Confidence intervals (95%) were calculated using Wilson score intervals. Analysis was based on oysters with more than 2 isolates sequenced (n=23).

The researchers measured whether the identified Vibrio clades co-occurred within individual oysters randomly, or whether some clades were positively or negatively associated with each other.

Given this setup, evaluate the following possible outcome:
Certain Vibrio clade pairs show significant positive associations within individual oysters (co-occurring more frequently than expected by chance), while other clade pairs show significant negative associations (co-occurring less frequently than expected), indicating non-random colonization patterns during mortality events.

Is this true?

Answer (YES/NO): YES